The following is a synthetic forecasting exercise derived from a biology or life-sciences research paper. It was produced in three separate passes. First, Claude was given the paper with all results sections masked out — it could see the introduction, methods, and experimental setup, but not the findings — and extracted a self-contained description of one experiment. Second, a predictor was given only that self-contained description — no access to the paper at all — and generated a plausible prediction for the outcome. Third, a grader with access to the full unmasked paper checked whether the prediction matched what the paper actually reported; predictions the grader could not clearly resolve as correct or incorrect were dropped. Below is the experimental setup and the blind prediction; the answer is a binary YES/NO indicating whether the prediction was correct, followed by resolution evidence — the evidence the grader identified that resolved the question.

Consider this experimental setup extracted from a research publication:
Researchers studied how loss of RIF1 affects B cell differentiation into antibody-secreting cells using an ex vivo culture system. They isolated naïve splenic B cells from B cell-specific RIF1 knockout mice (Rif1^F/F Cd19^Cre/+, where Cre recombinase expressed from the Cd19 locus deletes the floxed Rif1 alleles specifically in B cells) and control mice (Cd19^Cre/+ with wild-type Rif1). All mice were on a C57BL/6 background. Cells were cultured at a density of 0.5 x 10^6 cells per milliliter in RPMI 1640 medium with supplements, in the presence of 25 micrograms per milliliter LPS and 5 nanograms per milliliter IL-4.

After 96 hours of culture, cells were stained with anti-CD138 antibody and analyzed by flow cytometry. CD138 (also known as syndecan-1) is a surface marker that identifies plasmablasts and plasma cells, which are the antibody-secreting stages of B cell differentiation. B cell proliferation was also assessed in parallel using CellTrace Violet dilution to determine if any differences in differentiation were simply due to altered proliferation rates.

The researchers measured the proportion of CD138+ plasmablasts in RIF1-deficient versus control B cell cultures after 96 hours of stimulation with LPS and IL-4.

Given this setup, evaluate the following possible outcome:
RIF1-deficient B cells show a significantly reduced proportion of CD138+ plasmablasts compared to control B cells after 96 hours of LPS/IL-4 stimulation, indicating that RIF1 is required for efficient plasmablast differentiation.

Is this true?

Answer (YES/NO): NO